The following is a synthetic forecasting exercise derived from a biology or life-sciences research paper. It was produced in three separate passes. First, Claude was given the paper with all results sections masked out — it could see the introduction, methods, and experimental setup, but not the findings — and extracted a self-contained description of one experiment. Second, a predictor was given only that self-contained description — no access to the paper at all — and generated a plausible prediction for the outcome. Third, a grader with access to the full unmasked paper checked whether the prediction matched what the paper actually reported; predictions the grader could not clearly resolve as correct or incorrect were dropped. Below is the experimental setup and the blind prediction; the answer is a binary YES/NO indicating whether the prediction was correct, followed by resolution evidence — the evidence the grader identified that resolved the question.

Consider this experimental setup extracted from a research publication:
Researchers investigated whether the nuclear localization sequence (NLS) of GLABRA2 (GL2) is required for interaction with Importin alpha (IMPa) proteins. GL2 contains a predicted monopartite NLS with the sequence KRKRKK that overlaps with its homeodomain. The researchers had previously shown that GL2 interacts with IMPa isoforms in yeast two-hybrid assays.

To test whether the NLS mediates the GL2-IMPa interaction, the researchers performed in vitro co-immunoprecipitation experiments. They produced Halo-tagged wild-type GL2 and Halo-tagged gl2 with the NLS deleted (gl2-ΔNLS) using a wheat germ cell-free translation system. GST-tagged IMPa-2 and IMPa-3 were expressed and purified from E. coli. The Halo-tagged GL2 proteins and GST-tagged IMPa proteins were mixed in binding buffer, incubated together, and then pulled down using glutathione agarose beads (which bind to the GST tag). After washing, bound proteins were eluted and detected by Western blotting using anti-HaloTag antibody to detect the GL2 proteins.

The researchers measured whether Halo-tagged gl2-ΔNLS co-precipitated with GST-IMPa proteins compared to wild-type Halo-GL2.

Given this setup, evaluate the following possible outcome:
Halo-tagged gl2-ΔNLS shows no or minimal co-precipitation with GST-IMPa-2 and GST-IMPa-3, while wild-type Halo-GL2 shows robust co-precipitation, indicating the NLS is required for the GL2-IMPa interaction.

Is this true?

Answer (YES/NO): YES